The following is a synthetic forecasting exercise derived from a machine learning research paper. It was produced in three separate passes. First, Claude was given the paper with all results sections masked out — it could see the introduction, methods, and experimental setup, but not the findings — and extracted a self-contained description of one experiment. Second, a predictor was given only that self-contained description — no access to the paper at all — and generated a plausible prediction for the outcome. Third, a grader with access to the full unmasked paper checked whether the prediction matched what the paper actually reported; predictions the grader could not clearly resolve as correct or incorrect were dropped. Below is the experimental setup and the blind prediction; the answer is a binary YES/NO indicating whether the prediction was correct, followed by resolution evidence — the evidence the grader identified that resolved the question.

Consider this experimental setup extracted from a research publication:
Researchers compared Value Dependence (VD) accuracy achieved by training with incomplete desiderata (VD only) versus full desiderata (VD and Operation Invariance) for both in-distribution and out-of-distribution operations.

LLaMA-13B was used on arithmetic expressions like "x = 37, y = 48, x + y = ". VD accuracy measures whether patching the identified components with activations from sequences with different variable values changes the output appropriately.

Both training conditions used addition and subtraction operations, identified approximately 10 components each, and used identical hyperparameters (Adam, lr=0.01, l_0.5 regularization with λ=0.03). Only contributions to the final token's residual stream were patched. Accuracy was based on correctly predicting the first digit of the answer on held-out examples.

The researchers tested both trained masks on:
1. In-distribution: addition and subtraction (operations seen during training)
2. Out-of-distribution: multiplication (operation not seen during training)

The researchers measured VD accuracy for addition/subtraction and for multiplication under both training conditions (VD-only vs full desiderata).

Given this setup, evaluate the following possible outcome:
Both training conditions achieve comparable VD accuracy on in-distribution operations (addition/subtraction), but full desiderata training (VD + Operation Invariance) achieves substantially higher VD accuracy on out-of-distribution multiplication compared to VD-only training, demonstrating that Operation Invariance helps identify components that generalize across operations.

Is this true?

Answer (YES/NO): NO